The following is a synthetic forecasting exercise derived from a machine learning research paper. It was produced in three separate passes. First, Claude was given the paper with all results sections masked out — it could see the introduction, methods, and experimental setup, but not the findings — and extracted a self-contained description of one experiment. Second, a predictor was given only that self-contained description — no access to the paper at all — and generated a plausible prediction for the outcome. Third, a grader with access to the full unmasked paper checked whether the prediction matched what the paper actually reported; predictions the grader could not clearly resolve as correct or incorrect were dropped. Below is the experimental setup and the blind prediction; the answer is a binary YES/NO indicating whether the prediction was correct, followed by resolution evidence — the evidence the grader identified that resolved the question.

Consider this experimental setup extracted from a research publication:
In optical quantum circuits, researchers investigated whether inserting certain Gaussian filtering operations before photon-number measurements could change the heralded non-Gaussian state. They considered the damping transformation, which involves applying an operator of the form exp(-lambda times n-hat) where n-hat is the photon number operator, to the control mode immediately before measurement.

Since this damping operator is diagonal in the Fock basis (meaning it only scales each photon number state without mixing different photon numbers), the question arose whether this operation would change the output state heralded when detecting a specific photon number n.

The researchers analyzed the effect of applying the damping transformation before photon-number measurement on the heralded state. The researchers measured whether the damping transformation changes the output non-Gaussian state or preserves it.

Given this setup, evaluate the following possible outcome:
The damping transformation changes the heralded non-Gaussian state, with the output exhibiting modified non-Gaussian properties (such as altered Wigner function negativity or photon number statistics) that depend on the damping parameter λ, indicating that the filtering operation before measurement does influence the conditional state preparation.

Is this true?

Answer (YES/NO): NO